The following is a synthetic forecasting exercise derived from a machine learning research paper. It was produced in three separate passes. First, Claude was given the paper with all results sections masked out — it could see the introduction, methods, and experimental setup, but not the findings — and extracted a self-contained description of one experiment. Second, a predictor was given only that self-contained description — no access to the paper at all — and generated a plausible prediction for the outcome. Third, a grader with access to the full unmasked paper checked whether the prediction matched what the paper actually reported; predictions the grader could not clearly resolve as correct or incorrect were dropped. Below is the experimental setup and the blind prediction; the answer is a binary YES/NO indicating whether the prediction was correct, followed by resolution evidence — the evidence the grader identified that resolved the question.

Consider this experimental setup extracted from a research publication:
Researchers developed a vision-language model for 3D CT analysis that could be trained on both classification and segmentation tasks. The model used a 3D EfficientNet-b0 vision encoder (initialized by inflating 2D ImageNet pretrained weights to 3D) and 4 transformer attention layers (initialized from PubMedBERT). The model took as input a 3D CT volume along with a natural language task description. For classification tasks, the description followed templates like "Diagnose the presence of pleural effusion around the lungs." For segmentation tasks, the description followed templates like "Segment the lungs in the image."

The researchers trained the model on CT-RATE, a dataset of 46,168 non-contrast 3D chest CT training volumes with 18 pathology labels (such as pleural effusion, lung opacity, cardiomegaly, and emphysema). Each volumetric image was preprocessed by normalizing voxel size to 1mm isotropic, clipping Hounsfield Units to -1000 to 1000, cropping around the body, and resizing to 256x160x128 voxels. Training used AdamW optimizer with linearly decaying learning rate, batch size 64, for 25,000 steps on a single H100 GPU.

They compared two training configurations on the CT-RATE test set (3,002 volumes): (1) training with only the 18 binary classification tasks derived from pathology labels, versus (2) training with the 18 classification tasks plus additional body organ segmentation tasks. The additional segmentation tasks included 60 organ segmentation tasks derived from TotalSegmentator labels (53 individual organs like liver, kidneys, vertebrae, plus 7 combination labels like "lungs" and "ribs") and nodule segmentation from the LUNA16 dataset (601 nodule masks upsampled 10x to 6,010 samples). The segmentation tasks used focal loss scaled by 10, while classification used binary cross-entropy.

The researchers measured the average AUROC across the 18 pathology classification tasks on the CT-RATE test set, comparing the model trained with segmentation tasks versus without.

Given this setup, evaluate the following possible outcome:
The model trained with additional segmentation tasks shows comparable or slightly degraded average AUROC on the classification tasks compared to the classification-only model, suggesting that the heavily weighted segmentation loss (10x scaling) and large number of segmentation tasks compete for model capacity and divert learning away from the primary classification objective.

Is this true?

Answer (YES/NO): NO